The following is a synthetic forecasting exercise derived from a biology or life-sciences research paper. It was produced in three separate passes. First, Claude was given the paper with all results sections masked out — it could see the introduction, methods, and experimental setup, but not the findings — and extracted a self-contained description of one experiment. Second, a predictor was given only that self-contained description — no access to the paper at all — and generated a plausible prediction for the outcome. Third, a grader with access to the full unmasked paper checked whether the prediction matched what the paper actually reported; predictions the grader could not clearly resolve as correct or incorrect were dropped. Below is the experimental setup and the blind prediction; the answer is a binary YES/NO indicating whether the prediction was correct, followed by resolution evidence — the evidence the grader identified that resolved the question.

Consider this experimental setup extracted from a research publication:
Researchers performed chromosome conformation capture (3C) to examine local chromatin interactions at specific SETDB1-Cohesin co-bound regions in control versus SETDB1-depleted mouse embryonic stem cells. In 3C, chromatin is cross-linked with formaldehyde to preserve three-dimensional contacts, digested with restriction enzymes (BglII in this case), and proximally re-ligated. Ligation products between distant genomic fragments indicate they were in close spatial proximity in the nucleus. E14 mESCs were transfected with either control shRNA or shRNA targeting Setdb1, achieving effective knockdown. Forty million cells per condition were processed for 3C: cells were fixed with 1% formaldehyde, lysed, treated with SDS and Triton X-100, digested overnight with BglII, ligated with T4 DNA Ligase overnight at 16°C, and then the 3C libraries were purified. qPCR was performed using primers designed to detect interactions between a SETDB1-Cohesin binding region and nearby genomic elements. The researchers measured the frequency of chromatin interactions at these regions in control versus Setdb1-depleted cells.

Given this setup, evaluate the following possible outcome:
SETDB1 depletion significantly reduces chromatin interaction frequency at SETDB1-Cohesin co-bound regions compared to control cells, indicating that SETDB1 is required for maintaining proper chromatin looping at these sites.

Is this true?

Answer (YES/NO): YES